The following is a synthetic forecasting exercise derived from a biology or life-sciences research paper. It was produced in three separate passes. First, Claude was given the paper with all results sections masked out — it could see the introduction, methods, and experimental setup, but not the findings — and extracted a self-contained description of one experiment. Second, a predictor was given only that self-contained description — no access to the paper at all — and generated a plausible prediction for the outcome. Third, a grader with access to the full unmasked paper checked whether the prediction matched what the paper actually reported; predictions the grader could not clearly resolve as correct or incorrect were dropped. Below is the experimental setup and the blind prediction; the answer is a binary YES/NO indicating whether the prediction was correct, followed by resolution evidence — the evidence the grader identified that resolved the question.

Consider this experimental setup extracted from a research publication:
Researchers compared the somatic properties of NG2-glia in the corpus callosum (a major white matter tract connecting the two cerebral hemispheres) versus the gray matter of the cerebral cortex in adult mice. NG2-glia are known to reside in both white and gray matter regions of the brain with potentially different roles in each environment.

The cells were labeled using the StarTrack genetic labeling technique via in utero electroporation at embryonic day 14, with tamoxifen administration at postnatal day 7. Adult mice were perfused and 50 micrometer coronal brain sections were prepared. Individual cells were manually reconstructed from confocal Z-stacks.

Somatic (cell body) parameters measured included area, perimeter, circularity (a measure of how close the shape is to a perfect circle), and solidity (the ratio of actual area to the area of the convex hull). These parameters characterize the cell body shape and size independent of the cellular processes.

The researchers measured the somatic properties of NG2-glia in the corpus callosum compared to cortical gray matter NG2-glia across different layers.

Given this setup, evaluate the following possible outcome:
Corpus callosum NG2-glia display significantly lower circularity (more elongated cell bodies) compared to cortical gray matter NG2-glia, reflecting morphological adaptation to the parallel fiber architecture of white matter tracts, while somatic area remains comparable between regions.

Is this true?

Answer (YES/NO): NO